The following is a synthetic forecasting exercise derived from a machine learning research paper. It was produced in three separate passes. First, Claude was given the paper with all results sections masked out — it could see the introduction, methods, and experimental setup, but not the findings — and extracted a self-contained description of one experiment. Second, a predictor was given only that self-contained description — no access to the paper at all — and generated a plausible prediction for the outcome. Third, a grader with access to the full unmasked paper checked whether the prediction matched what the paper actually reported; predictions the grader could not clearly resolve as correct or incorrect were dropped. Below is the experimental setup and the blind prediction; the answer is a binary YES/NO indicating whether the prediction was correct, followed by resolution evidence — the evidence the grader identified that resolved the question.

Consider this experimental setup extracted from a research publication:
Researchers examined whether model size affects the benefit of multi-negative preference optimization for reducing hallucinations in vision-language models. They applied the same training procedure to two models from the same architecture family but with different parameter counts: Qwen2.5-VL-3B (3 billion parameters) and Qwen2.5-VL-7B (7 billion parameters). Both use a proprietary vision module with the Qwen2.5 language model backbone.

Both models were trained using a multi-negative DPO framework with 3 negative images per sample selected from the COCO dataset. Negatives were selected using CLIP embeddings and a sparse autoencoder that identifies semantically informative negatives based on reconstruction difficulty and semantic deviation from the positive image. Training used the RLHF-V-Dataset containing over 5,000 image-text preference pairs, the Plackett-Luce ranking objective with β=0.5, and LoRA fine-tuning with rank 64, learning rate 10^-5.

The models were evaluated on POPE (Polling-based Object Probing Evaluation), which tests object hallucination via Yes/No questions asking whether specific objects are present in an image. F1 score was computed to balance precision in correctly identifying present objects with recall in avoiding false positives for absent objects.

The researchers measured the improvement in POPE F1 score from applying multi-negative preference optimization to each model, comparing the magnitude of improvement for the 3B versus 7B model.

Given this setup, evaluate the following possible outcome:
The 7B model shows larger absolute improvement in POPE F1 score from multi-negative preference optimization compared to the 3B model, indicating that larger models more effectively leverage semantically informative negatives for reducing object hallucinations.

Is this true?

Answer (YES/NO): NO